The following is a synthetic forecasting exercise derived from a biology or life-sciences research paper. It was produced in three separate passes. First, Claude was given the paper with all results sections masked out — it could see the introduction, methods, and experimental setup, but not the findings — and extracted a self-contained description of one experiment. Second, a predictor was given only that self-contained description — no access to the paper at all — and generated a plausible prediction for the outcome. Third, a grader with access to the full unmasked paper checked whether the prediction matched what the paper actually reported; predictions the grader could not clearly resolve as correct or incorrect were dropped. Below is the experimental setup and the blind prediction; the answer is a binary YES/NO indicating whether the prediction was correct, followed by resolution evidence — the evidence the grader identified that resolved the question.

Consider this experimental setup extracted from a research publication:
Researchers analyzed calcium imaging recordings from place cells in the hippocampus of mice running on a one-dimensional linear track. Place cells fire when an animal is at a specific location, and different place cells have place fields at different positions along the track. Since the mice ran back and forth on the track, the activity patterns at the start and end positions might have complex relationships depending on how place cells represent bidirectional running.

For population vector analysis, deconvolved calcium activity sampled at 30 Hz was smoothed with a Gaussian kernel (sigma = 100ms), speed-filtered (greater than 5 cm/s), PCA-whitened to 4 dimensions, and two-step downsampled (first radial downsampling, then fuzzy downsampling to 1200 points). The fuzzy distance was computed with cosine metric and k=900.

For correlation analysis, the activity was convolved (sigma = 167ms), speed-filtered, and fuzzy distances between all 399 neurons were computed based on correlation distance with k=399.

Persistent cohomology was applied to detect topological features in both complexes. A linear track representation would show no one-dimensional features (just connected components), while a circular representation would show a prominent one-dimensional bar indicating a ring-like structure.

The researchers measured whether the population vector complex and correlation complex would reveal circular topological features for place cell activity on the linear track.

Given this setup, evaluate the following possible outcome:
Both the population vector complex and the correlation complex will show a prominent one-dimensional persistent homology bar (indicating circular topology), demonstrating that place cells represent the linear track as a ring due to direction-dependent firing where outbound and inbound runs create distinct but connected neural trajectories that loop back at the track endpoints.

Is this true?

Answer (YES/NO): NO